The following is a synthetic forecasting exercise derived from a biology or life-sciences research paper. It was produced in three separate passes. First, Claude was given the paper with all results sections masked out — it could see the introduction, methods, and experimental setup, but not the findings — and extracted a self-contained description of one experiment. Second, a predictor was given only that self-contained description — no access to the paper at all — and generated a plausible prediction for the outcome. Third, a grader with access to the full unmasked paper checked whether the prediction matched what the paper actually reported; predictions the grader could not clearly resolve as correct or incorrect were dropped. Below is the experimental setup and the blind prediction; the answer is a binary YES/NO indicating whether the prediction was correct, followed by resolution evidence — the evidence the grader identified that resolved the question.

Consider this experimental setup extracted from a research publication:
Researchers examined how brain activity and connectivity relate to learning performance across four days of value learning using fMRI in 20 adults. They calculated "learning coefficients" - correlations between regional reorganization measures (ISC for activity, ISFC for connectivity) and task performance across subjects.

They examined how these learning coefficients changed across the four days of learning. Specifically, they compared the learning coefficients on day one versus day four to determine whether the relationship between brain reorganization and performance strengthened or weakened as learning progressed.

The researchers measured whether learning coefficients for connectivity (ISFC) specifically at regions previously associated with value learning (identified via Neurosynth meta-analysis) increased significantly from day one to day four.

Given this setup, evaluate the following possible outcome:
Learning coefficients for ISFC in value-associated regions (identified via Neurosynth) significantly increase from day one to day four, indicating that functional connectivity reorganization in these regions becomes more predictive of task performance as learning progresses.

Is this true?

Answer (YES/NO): YES